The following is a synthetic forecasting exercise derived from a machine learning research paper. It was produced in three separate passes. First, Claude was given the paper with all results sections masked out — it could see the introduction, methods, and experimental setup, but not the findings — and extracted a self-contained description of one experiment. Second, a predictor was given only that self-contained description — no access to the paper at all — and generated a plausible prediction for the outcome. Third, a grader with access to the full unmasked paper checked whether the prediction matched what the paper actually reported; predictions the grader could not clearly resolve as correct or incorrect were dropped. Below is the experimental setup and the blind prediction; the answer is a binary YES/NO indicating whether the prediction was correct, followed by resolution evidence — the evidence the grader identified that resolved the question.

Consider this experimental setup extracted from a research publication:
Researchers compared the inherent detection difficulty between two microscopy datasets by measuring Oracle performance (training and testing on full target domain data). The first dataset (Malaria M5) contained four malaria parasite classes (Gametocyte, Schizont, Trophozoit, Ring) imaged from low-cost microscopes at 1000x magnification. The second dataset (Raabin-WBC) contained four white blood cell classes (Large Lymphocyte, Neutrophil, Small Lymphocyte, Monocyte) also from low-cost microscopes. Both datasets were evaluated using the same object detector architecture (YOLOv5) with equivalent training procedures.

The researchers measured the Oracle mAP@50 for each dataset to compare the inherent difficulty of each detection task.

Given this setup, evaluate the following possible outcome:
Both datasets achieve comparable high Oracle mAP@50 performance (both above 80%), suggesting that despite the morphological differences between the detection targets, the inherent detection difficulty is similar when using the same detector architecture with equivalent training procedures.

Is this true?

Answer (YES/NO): NO